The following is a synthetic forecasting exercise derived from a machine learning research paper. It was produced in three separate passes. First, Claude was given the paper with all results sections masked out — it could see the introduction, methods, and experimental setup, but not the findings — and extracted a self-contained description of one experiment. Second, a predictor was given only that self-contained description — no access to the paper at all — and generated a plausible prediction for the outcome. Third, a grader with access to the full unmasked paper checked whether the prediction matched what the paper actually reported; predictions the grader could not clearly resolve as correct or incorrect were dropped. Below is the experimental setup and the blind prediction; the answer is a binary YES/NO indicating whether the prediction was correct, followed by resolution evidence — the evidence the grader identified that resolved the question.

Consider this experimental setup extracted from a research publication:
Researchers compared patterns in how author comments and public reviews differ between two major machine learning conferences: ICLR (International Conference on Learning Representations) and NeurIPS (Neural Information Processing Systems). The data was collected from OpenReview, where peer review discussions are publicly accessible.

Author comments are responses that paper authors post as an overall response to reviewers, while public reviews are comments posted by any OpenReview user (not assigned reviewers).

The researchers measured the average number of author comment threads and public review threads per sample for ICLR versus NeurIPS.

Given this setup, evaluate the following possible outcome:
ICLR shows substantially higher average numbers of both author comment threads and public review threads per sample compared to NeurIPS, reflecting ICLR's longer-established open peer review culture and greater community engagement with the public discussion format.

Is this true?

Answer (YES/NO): YES